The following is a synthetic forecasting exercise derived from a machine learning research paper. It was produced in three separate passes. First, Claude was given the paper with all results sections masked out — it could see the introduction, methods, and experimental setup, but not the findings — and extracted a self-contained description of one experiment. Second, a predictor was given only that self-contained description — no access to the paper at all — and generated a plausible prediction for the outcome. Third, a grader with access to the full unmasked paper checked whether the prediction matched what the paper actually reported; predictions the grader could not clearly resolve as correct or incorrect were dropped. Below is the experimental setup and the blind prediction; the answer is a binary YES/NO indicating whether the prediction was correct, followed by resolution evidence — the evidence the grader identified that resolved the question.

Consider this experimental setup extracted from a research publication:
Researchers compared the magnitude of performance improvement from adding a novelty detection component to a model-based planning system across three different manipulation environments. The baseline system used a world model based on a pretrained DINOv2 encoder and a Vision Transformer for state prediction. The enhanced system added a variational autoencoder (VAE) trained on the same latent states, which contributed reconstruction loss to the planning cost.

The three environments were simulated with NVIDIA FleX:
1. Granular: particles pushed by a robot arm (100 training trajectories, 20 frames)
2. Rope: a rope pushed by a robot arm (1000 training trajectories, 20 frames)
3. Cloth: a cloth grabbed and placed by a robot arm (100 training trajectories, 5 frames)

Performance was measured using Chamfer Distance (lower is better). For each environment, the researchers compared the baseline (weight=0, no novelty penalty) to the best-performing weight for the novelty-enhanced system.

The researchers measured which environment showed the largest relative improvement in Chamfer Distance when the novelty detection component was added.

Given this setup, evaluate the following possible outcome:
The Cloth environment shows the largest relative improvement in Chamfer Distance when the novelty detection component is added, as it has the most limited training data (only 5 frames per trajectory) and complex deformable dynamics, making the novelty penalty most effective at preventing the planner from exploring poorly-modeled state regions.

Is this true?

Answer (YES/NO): YES